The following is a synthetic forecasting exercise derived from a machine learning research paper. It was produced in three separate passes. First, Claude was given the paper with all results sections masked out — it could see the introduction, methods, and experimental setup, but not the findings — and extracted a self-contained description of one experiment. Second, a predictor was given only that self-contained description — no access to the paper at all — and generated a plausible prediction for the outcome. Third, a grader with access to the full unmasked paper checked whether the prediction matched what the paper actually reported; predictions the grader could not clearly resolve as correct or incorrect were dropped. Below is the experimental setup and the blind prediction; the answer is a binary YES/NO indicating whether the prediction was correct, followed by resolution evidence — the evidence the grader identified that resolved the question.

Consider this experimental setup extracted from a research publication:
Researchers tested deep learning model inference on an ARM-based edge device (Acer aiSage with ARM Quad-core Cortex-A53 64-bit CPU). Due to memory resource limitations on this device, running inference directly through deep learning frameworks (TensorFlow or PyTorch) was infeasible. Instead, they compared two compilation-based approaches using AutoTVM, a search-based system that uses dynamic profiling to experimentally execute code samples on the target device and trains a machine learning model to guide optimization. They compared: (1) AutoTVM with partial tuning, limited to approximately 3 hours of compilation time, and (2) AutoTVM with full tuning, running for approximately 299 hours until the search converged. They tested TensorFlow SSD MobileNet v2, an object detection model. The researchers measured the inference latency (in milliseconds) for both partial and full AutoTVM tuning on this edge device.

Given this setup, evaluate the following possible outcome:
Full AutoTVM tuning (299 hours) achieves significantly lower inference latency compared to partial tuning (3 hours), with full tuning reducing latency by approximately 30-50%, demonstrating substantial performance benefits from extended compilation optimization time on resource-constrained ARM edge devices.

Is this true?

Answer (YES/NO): NO